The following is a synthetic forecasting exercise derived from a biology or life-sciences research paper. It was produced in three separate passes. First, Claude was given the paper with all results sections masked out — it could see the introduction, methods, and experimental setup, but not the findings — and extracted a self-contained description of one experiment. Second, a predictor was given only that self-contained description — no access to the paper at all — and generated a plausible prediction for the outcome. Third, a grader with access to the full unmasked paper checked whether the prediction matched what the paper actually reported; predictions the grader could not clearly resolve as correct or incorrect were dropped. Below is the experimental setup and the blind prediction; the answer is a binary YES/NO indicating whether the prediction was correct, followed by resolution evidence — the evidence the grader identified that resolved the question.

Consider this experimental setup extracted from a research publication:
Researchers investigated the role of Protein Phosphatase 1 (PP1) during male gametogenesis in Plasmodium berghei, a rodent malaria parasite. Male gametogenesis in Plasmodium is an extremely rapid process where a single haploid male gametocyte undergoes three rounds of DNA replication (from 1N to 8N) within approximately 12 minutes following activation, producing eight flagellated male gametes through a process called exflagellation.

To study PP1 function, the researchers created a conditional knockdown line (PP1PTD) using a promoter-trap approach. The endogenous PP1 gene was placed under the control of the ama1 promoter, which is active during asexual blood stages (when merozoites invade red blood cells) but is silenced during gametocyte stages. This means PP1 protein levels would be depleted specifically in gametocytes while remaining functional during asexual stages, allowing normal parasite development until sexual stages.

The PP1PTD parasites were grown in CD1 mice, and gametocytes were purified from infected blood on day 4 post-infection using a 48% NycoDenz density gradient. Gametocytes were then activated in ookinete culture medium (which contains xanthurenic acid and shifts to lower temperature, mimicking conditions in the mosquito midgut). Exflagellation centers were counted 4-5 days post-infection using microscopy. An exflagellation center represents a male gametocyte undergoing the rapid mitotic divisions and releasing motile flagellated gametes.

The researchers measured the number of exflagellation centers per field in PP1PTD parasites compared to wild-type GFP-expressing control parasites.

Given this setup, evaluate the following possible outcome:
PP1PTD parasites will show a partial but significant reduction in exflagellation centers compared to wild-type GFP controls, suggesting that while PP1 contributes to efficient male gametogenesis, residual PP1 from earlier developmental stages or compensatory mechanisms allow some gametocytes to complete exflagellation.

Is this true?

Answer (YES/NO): NO